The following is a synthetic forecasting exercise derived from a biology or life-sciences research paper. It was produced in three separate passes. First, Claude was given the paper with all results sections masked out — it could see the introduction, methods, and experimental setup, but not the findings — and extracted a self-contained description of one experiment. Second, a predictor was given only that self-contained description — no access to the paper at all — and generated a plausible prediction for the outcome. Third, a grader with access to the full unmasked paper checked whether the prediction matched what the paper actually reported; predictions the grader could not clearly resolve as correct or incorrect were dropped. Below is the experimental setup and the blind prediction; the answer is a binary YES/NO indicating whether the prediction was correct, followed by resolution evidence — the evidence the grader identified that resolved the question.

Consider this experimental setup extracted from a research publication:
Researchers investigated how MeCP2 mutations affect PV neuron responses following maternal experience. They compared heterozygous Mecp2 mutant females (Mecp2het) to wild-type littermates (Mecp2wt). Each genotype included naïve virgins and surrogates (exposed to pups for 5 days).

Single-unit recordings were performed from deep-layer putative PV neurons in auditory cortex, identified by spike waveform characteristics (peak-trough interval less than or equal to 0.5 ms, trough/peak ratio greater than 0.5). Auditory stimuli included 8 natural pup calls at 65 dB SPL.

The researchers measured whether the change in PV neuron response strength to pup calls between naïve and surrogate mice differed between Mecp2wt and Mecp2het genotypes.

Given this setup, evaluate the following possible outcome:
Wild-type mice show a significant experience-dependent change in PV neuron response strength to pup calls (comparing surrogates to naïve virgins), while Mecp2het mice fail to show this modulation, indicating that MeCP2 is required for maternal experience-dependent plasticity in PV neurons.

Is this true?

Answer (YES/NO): YES